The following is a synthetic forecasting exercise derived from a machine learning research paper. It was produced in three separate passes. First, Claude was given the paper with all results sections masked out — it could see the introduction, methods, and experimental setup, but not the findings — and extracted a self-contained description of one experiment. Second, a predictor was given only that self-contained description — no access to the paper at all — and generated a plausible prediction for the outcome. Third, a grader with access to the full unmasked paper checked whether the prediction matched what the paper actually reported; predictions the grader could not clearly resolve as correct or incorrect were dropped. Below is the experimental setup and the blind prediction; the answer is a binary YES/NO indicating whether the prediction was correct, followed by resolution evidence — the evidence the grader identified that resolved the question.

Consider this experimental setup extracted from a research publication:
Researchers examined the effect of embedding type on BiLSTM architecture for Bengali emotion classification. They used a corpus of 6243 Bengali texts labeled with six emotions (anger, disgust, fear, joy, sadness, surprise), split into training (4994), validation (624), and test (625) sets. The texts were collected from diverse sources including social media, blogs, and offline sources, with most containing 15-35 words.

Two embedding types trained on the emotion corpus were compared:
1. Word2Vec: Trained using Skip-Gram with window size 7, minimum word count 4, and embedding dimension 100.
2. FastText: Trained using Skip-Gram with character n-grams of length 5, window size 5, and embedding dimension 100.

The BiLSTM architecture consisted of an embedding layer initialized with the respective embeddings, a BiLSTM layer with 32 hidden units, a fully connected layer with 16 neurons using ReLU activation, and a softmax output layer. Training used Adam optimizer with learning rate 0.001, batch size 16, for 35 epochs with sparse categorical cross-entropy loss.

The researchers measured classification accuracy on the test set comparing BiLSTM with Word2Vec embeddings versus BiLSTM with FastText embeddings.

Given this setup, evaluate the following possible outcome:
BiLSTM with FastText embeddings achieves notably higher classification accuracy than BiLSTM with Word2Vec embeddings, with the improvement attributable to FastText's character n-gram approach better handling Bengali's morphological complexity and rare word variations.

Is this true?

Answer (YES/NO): NO